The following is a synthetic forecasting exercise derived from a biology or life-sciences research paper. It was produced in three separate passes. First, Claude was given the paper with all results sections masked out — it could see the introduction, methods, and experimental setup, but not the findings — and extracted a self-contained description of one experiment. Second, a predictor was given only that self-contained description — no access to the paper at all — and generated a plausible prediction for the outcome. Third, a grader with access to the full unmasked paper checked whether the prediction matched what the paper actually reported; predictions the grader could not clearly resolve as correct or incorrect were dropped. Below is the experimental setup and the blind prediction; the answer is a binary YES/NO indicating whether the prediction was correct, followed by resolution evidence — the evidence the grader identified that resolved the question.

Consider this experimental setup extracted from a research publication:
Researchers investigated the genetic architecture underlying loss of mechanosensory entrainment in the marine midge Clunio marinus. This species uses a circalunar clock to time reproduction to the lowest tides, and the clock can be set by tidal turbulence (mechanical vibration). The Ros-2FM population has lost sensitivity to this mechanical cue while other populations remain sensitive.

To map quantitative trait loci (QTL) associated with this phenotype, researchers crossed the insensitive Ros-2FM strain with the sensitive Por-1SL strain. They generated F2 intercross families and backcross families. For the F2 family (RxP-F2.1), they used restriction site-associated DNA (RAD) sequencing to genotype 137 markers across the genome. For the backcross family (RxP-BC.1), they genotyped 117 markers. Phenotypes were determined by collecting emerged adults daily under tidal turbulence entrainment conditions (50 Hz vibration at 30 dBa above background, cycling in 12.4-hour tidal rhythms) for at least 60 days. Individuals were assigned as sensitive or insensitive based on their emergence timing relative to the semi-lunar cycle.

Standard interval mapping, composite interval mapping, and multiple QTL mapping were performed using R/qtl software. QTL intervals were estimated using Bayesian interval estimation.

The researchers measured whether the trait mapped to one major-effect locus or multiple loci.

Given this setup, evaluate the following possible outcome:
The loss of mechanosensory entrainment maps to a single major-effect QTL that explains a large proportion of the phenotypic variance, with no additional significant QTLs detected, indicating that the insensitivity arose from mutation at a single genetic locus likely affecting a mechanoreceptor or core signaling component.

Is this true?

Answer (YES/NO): NO